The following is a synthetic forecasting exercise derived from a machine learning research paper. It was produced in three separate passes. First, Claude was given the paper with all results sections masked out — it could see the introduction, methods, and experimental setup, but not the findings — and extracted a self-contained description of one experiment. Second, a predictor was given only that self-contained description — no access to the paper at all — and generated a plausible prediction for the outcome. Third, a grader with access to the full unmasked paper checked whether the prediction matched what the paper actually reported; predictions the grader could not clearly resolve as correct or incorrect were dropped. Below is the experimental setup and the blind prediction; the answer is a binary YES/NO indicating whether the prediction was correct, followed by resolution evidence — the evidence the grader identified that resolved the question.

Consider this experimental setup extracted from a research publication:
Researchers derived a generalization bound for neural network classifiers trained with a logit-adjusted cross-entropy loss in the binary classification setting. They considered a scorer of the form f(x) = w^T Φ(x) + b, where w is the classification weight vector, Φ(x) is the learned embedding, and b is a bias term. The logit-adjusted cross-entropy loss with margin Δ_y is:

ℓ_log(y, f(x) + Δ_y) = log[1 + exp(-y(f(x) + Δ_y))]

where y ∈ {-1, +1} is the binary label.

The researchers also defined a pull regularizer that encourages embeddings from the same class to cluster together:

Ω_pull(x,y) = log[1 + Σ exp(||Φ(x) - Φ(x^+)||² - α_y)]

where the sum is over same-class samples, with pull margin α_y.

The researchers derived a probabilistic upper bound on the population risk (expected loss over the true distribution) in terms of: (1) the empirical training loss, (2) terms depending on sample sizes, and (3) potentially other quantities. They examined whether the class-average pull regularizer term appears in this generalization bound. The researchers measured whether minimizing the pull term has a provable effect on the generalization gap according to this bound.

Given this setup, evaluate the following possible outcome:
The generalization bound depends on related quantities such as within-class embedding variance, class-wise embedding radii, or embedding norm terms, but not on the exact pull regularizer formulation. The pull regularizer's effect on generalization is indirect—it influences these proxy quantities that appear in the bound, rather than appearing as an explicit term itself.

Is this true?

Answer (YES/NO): NO